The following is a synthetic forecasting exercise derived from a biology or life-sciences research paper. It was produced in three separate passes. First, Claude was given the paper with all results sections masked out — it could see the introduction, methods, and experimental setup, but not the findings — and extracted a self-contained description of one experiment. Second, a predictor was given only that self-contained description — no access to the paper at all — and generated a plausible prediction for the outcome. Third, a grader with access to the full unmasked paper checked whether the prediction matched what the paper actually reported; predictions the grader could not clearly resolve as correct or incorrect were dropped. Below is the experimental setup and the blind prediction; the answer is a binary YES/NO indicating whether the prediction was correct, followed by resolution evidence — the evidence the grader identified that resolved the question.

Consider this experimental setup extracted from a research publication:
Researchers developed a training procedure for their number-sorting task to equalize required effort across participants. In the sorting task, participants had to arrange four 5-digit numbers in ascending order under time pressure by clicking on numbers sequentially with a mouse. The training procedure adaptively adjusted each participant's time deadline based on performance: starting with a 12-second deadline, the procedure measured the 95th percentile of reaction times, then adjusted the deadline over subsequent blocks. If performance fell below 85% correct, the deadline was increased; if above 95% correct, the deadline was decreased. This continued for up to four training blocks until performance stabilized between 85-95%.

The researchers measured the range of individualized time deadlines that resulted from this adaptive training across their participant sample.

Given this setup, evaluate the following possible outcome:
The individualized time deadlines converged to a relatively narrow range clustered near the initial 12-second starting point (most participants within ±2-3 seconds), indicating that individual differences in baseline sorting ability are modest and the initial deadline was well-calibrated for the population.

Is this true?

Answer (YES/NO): NO